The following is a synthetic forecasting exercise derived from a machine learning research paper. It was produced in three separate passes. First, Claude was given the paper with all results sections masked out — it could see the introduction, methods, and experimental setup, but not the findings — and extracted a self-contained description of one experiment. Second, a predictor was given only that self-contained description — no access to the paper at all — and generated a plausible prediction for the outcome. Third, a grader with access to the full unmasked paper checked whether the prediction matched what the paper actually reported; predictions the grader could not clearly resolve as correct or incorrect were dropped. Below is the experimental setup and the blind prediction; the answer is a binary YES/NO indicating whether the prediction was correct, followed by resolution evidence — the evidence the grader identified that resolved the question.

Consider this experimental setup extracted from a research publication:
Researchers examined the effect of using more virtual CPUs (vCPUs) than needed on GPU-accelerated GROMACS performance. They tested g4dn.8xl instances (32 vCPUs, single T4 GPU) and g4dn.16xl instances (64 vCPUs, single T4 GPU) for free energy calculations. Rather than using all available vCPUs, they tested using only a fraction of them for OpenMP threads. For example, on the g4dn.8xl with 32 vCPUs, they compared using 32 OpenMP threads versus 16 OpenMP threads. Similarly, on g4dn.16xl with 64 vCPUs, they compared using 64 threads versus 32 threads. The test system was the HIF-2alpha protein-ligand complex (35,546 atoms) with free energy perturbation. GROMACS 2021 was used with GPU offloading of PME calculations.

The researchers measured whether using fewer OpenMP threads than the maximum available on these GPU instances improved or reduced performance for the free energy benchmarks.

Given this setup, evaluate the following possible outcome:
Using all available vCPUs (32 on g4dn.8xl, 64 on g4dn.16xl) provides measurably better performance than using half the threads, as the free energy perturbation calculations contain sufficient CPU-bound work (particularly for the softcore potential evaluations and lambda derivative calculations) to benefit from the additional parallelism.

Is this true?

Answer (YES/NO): NO